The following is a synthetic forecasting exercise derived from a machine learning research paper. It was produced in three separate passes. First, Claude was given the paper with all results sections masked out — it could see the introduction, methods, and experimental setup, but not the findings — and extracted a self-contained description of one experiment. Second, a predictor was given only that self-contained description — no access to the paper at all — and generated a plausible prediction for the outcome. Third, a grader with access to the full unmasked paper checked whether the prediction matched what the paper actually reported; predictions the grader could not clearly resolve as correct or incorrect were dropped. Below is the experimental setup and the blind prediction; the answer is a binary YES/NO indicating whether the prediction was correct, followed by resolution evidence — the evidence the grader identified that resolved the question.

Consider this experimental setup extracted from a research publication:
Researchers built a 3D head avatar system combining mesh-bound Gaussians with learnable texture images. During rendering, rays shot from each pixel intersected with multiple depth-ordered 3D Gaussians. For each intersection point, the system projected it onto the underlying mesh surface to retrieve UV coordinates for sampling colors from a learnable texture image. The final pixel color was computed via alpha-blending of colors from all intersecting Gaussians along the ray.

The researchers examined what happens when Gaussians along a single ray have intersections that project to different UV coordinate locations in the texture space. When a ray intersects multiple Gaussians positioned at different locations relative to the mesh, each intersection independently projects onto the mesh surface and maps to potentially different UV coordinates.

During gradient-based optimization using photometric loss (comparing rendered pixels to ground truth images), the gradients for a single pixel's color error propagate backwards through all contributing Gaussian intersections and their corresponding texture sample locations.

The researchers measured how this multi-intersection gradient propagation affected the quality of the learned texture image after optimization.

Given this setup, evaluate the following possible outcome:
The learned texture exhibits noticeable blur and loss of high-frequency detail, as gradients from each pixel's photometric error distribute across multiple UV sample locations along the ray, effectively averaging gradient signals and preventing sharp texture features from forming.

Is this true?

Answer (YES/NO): YES